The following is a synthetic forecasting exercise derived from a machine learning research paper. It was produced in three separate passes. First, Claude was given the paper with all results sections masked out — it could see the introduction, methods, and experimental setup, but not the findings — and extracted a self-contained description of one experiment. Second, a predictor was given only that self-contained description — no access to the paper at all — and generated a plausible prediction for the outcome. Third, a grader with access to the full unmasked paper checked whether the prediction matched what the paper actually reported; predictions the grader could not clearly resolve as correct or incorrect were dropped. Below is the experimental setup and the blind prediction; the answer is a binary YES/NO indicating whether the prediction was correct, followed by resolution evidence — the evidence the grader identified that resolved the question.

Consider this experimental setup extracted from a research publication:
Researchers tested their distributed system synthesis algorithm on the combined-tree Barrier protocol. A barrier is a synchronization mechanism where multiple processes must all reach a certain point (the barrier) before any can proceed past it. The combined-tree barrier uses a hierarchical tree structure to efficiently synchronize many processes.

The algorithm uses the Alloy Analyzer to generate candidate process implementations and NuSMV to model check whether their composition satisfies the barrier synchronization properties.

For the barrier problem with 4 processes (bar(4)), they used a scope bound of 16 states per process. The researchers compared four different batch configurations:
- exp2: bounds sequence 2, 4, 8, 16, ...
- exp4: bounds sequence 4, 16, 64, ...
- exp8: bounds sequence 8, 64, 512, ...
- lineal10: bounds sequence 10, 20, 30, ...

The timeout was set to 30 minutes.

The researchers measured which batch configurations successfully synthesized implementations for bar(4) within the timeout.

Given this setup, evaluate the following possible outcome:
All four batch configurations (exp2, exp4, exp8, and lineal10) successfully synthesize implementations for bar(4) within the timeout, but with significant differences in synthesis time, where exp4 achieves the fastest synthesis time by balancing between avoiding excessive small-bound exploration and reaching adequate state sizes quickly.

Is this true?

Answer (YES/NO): NO